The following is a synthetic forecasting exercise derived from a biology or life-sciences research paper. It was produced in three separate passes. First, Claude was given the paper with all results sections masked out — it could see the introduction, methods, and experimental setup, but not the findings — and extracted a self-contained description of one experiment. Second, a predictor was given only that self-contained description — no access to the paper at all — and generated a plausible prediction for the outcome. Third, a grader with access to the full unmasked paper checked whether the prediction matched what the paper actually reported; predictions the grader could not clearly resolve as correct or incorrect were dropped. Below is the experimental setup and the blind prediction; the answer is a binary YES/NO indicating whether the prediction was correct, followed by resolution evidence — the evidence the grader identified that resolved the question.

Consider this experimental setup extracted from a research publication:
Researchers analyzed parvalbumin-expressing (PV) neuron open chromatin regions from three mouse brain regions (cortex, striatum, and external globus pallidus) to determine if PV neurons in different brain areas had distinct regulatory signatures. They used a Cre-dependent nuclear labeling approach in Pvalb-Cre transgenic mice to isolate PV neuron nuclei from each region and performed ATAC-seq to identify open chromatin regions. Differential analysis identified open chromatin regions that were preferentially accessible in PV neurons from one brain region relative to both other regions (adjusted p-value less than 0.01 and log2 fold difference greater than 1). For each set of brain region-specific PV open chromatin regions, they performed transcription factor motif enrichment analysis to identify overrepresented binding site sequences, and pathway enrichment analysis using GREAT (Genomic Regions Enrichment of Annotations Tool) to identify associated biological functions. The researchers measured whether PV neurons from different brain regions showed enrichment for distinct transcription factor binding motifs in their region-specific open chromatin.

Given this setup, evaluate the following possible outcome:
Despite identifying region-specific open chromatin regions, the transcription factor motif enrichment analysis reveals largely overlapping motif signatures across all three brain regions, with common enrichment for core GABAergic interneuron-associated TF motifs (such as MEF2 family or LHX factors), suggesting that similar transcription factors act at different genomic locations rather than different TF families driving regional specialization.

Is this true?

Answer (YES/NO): NO